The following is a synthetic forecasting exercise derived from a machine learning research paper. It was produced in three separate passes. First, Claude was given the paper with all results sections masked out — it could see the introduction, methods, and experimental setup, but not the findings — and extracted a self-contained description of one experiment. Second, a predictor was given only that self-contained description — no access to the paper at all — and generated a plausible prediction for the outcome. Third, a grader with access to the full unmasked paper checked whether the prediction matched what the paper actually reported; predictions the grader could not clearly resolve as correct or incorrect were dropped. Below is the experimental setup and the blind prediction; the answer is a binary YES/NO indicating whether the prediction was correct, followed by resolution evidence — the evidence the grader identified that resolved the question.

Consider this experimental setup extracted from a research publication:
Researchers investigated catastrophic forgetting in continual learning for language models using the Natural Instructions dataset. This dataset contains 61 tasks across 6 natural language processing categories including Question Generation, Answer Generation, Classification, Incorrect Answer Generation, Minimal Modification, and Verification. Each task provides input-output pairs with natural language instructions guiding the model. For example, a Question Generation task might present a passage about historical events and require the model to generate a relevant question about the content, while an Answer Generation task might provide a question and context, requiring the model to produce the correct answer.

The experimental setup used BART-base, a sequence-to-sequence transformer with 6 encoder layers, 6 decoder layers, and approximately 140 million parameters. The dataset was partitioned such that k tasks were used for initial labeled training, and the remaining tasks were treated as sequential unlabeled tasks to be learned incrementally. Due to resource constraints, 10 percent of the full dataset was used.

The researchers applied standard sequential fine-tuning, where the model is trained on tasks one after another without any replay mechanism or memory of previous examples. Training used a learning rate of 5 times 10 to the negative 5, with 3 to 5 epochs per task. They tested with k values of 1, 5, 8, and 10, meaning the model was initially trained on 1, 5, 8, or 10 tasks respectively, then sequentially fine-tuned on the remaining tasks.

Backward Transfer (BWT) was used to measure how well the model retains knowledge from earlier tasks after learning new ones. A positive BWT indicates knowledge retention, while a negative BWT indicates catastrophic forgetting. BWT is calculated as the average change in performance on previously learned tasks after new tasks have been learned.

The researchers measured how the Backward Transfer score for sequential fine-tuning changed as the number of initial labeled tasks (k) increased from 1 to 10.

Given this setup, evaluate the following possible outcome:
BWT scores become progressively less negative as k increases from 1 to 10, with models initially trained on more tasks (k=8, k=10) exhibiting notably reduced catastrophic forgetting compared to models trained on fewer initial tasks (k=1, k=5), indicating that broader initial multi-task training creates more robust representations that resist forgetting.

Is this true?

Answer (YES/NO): NO